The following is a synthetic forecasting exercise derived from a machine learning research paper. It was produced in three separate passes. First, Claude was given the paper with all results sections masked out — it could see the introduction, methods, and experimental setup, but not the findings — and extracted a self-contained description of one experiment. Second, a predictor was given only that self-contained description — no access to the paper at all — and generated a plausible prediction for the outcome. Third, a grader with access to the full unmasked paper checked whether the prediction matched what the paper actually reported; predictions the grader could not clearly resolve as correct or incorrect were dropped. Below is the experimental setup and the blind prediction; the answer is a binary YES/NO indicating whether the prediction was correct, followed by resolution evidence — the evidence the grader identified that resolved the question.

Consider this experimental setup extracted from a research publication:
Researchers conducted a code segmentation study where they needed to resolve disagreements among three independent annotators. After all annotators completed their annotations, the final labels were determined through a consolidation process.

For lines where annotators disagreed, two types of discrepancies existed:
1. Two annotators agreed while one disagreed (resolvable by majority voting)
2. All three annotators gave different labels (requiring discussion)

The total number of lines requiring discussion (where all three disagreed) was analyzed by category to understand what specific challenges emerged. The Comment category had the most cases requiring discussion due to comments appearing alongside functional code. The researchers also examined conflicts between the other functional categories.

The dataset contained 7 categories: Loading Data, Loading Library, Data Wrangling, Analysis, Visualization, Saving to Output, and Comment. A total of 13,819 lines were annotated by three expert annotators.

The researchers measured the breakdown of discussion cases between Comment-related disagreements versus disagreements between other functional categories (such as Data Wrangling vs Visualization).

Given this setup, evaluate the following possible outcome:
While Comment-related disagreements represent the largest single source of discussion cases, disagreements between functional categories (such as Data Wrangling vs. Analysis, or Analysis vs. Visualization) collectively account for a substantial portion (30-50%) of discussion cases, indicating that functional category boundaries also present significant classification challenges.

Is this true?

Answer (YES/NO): NO